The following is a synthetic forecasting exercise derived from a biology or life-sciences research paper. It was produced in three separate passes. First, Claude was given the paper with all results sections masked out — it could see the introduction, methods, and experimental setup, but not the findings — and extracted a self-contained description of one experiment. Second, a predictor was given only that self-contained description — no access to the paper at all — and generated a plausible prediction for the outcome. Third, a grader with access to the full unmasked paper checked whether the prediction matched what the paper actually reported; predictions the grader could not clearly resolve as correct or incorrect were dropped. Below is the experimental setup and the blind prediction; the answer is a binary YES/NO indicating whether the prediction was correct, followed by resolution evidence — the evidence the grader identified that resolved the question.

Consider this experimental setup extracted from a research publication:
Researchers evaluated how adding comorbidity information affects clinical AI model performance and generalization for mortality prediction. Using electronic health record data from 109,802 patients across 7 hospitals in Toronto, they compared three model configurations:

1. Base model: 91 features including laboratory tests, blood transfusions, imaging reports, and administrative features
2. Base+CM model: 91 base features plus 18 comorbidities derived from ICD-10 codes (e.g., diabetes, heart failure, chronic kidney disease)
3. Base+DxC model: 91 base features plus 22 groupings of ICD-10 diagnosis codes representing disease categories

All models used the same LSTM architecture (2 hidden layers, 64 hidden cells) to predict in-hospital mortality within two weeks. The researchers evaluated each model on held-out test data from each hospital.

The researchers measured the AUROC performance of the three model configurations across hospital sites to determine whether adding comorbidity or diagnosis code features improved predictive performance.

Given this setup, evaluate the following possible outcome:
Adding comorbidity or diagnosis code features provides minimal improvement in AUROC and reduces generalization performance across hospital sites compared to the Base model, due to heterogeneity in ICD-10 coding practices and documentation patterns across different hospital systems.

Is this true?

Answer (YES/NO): NO